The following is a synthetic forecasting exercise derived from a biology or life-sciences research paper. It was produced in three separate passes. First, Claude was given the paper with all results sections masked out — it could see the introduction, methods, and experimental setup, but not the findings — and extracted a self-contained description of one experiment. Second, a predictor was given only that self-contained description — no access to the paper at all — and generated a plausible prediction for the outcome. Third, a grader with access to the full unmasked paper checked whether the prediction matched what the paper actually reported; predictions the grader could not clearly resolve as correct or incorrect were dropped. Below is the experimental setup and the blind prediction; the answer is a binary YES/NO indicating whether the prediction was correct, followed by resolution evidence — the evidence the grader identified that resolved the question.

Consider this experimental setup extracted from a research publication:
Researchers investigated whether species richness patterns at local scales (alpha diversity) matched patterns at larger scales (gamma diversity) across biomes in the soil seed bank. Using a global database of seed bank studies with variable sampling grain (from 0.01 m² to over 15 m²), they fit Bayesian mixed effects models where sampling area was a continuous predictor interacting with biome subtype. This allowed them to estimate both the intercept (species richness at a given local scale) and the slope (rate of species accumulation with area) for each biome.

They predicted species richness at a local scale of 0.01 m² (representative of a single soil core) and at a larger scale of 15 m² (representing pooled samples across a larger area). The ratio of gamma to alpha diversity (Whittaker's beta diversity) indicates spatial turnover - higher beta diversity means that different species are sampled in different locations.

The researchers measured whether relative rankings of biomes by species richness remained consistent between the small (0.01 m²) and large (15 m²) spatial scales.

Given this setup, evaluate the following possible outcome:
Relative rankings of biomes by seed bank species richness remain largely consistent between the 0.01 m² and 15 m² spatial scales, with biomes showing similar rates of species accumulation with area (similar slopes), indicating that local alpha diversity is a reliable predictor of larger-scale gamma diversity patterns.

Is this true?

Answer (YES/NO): NO